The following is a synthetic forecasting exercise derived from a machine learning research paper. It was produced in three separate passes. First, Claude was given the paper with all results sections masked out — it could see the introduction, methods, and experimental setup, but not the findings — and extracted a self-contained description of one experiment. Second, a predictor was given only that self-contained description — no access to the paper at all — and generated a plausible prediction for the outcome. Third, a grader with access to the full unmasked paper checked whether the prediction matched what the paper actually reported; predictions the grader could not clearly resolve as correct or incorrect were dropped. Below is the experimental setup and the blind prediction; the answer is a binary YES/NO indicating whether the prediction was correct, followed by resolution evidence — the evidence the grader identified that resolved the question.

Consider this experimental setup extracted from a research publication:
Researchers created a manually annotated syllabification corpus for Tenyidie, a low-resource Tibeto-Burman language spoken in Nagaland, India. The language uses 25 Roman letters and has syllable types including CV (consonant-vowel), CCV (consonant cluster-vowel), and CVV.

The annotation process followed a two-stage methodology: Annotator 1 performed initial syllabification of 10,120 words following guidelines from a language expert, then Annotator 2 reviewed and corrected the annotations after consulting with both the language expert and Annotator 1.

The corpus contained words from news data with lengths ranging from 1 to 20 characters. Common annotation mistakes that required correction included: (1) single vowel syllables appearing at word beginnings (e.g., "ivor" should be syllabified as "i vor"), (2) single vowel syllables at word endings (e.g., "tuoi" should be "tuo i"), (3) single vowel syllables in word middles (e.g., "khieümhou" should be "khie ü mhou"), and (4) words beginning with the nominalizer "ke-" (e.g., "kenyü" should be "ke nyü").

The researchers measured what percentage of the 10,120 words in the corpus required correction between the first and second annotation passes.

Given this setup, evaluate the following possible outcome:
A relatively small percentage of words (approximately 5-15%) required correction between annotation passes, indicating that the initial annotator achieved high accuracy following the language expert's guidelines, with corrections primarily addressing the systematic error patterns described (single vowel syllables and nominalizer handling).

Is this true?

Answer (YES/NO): YES